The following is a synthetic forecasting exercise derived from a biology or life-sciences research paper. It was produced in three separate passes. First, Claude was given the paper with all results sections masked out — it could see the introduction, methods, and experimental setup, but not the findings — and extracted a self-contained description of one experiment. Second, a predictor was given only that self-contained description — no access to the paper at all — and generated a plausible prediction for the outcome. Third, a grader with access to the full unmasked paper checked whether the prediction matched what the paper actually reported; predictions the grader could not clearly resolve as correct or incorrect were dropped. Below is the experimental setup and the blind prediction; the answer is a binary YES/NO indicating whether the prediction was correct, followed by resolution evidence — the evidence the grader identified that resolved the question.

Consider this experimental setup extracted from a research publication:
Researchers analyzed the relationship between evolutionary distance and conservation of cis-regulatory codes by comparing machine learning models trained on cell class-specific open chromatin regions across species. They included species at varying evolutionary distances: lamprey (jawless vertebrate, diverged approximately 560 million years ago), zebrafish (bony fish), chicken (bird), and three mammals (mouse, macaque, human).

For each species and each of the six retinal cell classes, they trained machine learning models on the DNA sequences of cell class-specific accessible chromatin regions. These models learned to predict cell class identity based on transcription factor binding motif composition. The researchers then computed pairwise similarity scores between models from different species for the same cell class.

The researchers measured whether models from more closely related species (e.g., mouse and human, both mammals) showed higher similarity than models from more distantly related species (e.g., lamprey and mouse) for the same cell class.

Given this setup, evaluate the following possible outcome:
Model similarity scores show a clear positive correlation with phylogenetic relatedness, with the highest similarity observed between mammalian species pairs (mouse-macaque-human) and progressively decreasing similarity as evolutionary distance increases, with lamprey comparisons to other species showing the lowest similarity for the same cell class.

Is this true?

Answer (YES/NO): NO